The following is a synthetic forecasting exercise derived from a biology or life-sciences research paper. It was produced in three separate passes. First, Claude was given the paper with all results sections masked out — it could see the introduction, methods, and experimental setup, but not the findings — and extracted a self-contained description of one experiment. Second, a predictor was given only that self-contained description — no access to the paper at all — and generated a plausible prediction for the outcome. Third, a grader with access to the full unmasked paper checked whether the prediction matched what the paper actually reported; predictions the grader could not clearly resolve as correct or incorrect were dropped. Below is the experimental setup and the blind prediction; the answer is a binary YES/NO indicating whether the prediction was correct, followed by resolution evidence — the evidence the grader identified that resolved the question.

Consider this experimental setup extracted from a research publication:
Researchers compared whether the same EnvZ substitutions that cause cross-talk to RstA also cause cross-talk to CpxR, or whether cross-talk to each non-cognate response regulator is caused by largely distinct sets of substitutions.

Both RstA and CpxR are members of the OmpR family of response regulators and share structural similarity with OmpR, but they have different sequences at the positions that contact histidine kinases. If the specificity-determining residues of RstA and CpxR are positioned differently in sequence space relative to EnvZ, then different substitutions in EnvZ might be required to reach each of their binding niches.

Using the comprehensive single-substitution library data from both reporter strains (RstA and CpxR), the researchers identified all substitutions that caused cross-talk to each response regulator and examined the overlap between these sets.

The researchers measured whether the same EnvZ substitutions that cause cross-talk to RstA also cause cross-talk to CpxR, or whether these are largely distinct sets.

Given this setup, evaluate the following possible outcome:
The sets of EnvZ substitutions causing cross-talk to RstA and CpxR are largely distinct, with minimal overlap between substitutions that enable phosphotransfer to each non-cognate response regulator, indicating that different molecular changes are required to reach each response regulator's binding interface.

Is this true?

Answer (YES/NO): YES